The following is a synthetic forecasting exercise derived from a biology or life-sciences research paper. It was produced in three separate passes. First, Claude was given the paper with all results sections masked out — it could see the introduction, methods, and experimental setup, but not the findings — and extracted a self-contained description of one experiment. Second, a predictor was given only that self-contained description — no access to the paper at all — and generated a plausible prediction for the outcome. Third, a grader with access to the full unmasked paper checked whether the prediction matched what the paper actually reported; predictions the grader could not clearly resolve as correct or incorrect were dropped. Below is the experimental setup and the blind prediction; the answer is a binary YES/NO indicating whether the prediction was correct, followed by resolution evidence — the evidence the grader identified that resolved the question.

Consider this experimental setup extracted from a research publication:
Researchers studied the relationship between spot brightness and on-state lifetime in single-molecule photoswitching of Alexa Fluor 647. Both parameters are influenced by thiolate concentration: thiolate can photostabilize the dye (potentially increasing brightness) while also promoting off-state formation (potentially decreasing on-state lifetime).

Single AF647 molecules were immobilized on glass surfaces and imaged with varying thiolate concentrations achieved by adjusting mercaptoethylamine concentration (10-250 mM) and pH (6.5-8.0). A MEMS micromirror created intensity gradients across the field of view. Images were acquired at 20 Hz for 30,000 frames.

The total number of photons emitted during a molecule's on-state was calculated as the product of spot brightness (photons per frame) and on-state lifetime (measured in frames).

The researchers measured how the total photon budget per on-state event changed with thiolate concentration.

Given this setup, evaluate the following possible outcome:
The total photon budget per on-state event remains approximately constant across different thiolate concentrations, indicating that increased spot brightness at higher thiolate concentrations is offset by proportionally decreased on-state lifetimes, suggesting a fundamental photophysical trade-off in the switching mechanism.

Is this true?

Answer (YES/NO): NO